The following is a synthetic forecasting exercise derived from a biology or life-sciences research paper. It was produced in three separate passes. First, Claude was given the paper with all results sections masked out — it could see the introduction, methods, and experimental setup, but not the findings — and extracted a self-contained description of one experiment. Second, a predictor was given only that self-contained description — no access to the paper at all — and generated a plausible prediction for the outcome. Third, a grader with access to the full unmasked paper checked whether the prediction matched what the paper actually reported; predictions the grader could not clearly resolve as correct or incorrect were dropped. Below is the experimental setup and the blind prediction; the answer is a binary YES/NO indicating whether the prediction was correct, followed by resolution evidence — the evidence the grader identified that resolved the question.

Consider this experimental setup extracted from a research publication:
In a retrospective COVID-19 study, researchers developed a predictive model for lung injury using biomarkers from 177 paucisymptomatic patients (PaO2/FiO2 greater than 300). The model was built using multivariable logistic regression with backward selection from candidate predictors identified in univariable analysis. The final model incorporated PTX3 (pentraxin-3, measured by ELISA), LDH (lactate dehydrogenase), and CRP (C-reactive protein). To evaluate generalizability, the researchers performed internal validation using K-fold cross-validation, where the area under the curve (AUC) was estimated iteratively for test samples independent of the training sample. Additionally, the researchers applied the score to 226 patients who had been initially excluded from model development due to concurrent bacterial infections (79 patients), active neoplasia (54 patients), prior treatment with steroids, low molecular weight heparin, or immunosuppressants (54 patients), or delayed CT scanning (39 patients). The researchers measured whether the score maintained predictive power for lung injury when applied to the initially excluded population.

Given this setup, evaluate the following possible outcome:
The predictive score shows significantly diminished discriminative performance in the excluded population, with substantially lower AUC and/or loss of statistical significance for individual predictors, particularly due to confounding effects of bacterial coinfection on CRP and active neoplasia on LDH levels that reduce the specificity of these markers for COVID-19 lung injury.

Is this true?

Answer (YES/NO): NO